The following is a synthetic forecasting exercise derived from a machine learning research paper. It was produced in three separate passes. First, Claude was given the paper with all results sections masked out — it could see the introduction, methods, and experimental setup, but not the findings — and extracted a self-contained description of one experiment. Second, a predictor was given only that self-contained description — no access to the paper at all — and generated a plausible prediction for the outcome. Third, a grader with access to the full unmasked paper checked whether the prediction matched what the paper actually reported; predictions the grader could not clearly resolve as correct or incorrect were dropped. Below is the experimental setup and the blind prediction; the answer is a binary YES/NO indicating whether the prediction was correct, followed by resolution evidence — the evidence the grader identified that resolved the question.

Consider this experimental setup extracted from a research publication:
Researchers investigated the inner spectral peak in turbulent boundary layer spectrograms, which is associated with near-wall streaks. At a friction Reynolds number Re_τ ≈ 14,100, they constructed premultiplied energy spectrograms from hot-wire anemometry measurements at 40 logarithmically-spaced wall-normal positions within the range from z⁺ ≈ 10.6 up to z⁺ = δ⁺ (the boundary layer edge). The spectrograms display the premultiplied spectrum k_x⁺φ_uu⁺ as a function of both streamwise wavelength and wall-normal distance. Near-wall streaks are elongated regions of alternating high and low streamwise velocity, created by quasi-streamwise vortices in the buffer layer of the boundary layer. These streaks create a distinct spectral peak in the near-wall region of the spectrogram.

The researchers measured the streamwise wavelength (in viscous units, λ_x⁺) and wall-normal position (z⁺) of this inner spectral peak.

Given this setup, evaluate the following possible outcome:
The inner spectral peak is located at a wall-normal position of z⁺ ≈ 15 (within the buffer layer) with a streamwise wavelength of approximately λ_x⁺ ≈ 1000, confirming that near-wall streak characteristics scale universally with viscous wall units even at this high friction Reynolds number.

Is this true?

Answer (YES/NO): YES